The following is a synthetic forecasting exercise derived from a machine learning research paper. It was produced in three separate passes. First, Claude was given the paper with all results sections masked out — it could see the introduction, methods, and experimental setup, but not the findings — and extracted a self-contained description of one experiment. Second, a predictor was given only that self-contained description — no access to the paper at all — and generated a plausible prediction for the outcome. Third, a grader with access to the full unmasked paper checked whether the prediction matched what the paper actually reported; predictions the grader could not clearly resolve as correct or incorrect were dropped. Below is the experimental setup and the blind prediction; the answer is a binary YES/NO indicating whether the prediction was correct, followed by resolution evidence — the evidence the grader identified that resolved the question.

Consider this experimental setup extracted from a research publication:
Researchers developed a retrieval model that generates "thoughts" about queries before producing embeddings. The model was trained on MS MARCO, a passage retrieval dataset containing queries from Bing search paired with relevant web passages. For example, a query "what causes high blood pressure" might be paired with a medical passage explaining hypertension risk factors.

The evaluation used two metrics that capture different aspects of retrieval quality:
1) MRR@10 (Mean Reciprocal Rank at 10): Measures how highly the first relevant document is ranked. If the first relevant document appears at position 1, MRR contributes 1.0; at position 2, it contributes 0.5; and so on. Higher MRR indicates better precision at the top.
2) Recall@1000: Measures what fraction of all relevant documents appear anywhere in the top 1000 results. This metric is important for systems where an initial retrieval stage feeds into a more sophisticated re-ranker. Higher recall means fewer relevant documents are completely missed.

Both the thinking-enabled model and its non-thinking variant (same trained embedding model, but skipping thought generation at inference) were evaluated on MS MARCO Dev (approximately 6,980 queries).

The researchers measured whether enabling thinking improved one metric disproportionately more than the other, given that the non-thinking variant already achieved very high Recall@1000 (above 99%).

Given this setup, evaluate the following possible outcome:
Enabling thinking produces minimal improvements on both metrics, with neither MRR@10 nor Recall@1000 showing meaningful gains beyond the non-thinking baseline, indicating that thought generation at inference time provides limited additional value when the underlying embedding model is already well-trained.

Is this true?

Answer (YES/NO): NO